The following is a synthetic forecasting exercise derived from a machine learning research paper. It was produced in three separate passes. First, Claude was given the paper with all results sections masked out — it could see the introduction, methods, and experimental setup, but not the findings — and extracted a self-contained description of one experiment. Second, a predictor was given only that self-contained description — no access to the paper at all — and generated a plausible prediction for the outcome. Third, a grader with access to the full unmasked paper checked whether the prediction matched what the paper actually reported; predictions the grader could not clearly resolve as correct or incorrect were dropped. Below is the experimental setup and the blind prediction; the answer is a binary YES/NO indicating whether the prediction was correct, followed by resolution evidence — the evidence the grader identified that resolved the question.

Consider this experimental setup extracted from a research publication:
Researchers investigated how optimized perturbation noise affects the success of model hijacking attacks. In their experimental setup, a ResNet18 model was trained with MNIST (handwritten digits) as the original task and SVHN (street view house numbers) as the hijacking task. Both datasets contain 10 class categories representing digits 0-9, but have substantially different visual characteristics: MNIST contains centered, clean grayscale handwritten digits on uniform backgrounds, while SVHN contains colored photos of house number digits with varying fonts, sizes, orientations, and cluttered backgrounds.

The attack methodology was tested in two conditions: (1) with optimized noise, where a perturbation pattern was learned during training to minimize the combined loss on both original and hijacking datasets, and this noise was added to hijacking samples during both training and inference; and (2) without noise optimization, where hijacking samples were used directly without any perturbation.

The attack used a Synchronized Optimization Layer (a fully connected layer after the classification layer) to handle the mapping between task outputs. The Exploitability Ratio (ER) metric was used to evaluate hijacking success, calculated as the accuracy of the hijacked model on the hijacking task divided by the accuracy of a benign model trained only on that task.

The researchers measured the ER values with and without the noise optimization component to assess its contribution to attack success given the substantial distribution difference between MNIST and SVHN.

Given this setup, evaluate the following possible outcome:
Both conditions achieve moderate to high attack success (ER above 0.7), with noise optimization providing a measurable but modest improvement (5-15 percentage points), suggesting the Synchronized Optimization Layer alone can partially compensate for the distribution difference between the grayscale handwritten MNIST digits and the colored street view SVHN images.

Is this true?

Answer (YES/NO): NO